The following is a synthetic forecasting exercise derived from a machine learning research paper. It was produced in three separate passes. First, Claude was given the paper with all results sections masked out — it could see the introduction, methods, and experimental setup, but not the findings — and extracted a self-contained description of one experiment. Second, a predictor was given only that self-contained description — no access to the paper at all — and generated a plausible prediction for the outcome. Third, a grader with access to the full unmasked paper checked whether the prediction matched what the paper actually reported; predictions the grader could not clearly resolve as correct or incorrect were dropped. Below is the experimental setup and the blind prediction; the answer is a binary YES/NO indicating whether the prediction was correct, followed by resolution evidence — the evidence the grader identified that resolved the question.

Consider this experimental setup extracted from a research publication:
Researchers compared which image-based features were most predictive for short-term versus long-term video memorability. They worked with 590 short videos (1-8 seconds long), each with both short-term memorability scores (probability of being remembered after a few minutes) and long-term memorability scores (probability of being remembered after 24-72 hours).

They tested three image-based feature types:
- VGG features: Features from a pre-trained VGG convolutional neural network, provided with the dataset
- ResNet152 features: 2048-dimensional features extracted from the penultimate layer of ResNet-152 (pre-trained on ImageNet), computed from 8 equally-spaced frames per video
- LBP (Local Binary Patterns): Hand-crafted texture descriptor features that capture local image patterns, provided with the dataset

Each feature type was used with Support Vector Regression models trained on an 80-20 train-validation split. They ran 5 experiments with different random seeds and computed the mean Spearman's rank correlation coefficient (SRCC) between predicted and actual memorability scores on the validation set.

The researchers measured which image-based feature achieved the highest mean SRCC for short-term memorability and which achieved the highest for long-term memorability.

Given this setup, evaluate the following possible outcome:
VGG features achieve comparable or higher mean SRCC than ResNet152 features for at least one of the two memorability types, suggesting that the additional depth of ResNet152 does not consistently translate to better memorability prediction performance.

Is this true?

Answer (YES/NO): YES